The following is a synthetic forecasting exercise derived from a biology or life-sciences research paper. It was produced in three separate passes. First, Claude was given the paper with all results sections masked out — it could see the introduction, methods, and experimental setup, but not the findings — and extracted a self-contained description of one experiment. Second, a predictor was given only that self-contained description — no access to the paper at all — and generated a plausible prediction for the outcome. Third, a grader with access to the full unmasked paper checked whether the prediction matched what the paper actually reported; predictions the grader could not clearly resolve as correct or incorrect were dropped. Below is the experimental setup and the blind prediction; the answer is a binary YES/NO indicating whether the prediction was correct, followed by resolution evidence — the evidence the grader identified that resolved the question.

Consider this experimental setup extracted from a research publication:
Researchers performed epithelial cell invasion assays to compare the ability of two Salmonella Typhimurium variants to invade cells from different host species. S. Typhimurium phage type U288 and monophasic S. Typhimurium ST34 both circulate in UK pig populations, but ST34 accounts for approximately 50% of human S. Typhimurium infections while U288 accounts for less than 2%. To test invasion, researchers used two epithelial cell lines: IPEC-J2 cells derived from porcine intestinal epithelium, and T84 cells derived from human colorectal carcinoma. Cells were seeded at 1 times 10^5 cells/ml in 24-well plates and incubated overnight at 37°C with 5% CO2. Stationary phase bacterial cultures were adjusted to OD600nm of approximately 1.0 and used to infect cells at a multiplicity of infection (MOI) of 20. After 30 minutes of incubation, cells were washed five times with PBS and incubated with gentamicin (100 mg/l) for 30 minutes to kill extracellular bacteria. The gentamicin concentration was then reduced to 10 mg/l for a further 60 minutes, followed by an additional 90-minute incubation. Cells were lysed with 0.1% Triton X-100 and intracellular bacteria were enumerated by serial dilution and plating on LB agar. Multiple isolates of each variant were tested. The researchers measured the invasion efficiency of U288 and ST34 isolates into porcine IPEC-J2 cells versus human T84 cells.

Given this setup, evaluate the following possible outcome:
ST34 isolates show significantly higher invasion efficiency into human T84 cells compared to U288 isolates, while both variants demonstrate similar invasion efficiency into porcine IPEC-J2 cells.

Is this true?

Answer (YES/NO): NO